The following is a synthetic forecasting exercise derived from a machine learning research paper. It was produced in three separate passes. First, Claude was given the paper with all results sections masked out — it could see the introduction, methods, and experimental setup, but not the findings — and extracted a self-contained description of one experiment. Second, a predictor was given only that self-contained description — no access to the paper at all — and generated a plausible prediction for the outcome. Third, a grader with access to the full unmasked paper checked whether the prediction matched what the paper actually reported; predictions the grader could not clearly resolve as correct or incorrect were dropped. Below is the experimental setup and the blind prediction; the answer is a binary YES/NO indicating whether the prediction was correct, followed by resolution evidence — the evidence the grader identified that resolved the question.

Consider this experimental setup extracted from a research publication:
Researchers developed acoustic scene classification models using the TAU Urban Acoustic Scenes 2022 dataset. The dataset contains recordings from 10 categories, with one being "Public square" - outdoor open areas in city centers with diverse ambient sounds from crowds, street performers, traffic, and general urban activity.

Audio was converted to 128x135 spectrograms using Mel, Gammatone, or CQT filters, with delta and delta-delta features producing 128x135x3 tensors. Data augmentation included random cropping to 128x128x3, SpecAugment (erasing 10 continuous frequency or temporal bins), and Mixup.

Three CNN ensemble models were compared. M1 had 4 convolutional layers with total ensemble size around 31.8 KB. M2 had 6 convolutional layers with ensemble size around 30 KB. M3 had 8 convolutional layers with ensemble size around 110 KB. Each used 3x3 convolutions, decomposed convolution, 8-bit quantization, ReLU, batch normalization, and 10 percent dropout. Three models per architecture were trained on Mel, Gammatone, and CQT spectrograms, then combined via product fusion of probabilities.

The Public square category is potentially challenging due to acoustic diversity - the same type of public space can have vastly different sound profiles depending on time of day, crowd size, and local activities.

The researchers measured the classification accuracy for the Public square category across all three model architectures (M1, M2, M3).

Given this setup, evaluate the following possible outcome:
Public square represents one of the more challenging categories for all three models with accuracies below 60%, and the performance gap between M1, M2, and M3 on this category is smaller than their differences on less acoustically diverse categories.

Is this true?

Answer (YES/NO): NO